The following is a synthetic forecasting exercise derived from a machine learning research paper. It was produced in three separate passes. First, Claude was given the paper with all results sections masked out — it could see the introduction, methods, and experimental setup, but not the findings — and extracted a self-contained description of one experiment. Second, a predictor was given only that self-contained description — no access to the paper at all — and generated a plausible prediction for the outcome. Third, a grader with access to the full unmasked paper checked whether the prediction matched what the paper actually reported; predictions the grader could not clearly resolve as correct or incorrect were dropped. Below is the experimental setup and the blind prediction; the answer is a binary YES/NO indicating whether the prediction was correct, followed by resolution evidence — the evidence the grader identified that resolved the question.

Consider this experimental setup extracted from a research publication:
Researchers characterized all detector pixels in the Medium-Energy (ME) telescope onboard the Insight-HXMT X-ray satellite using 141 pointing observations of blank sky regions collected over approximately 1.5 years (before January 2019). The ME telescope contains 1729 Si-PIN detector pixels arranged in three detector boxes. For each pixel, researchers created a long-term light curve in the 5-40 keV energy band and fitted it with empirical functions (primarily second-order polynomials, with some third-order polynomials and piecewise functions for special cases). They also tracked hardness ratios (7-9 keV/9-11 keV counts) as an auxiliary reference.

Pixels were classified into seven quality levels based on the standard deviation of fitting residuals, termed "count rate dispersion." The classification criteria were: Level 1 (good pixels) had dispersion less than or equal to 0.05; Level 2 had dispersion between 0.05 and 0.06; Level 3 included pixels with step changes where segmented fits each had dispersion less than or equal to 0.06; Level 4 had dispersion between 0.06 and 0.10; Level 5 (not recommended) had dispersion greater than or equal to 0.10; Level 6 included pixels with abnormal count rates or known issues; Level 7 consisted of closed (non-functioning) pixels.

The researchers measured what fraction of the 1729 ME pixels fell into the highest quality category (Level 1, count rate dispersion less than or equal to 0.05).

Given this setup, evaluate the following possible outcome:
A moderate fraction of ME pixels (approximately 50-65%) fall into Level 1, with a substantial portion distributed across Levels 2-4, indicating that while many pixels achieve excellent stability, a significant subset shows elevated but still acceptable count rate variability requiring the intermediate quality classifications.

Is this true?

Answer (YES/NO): NO